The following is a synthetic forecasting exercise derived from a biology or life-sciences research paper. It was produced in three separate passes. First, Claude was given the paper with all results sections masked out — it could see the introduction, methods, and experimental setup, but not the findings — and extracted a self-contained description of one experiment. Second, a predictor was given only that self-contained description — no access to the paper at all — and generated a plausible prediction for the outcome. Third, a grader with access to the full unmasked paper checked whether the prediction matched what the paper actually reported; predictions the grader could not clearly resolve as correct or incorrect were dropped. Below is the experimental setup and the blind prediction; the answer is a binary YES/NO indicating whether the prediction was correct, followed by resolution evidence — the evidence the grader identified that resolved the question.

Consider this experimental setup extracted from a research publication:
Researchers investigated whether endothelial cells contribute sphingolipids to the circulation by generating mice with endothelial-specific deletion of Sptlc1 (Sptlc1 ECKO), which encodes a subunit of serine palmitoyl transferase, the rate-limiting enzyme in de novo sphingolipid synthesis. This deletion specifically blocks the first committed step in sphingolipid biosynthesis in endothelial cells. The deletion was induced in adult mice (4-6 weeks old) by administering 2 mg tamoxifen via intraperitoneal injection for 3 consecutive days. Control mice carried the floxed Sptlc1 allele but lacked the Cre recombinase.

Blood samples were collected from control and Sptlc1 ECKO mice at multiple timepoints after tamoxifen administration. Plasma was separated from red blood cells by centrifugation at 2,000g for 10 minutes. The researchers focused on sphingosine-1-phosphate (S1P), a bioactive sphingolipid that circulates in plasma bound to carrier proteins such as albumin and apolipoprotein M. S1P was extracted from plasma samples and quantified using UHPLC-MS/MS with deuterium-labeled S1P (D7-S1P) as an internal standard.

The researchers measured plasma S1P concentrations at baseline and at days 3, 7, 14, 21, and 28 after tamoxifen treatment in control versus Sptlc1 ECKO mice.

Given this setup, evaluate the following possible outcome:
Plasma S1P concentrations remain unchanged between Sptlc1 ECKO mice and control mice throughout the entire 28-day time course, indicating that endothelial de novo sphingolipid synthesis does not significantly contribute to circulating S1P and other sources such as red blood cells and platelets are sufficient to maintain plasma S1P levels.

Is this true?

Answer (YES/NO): NO